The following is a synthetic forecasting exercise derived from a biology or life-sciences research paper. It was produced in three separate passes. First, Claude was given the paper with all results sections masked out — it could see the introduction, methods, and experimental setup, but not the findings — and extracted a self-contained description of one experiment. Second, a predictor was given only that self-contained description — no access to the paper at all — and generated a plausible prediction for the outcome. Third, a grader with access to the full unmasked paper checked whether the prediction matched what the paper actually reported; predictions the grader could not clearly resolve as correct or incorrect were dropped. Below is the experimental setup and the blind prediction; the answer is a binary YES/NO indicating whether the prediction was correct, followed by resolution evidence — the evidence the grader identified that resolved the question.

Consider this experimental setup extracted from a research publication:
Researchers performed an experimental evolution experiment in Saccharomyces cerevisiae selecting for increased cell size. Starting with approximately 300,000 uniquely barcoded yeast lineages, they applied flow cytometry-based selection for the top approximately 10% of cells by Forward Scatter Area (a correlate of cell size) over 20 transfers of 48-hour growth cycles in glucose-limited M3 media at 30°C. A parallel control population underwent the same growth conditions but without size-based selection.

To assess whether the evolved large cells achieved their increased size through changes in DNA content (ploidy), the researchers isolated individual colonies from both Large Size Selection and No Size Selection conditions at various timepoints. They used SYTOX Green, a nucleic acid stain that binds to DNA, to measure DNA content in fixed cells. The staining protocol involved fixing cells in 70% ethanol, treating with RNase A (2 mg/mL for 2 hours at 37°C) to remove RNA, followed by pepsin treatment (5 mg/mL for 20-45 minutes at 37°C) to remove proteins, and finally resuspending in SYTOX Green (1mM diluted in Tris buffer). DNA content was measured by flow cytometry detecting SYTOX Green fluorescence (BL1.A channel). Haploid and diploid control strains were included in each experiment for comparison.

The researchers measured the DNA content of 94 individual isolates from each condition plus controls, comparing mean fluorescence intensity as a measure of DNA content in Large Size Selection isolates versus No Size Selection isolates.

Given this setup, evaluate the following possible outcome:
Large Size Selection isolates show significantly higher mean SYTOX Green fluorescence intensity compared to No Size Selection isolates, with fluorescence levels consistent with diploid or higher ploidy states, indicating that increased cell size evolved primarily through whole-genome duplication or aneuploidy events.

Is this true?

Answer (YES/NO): YES